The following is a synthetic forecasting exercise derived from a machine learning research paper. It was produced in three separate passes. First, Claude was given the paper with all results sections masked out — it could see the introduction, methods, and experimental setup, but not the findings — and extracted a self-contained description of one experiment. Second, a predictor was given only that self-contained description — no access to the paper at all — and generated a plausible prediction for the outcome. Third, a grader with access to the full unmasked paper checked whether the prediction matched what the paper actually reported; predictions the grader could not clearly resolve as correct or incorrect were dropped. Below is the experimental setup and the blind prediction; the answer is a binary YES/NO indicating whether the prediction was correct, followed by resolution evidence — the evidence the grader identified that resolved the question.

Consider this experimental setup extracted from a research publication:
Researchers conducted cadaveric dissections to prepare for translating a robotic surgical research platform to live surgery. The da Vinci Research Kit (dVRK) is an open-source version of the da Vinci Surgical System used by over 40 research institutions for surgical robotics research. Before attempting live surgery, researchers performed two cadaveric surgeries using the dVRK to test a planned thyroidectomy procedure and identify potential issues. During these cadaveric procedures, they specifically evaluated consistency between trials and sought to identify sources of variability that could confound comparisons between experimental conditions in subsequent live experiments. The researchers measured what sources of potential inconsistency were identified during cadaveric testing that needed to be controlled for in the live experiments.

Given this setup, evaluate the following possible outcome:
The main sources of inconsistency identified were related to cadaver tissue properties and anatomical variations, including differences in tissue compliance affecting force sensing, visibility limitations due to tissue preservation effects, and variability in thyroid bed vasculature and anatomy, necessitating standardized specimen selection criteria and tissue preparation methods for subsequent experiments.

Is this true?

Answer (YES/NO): NO